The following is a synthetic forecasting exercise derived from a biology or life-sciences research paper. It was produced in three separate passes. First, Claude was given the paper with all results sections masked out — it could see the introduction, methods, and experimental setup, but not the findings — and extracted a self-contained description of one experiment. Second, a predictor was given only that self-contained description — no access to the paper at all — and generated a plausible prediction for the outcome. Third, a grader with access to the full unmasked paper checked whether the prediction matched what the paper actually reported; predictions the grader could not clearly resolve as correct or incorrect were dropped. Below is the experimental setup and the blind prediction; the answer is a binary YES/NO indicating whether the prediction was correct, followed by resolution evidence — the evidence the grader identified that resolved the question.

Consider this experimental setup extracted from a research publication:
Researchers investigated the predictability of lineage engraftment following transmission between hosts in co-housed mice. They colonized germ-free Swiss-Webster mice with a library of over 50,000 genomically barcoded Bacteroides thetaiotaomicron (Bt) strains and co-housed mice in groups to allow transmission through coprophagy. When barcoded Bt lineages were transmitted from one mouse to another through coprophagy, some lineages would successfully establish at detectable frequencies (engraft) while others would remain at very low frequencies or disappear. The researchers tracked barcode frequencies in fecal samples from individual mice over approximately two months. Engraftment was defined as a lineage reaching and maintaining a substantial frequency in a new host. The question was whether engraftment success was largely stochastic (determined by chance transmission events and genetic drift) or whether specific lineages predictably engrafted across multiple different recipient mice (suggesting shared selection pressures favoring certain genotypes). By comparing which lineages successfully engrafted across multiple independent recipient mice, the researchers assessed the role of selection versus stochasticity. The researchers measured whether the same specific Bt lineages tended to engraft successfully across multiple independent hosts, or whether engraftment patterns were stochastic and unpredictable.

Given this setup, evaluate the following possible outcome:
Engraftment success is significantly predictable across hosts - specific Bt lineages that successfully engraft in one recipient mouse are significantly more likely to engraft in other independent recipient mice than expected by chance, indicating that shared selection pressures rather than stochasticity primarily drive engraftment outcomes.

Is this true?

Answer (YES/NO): YES